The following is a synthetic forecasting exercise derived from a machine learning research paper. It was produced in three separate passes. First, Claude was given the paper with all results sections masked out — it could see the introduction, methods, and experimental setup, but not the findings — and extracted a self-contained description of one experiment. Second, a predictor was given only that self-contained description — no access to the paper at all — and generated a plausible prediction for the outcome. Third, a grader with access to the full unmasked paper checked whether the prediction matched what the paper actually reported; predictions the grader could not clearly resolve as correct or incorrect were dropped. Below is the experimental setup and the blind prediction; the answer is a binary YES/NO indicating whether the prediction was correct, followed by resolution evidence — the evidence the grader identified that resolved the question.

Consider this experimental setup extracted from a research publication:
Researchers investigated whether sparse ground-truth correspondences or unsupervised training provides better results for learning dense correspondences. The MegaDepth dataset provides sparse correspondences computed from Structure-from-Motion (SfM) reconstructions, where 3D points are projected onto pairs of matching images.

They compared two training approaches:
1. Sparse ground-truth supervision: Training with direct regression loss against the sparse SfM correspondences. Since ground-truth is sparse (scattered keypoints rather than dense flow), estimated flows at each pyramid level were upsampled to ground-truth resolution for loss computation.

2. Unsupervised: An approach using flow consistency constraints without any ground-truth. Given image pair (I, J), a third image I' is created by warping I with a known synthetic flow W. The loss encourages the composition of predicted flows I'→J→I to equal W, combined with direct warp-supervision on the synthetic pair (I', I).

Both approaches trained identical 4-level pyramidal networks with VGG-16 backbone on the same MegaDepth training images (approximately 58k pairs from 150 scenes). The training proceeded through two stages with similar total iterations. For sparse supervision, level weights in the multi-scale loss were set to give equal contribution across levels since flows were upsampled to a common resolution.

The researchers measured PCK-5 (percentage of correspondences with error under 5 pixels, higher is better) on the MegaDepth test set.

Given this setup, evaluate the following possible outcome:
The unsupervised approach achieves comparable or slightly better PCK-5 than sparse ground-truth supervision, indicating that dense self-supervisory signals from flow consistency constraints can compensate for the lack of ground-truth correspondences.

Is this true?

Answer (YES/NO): NO